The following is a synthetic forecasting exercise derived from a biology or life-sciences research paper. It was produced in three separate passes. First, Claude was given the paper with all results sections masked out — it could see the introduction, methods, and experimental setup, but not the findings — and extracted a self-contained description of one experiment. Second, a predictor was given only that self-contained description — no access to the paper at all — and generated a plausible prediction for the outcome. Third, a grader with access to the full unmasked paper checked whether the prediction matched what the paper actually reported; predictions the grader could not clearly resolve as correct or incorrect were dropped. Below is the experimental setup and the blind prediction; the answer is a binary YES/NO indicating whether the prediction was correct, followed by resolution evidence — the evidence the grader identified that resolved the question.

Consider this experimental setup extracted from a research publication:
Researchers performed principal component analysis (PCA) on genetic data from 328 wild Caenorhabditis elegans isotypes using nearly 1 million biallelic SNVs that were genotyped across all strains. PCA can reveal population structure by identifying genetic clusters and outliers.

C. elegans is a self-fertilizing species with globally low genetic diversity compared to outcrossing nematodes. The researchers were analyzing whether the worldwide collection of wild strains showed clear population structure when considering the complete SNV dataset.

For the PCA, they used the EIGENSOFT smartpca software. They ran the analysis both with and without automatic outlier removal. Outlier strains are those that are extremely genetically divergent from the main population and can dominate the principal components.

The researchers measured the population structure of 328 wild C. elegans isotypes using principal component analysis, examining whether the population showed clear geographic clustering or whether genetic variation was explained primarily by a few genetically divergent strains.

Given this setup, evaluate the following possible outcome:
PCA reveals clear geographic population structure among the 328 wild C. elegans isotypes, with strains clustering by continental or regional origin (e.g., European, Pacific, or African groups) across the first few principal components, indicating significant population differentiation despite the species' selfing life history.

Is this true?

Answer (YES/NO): NO